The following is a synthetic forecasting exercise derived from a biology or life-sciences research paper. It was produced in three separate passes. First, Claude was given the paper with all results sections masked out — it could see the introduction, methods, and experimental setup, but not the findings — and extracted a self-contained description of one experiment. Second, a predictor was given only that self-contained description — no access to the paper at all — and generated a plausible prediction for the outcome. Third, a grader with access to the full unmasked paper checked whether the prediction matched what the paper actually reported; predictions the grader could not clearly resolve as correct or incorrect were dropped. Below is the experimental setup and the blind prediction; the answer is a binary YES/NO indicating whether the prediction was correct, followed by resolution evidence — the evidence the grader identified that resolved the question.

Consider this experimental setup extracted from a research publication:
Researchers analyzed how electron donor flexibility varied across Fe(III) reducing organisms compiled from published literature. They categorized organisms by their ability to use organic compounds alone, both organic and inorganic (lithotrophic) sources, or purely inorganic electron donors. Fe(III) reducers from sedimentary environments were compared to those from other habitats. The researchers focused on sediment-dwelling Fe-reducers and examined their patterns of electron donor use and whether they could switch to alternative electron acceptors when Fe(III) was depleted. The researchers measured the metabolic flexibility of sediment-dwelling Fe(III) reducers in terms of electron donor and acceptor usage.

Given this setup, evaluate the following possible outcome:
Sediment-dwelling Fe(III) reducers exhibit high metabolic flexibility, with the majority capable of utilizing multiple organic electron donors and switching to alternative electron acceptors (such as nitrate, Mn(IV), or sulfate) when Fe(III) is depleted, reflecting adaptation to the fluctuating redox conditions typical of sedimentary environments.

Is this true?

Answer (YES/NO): YES